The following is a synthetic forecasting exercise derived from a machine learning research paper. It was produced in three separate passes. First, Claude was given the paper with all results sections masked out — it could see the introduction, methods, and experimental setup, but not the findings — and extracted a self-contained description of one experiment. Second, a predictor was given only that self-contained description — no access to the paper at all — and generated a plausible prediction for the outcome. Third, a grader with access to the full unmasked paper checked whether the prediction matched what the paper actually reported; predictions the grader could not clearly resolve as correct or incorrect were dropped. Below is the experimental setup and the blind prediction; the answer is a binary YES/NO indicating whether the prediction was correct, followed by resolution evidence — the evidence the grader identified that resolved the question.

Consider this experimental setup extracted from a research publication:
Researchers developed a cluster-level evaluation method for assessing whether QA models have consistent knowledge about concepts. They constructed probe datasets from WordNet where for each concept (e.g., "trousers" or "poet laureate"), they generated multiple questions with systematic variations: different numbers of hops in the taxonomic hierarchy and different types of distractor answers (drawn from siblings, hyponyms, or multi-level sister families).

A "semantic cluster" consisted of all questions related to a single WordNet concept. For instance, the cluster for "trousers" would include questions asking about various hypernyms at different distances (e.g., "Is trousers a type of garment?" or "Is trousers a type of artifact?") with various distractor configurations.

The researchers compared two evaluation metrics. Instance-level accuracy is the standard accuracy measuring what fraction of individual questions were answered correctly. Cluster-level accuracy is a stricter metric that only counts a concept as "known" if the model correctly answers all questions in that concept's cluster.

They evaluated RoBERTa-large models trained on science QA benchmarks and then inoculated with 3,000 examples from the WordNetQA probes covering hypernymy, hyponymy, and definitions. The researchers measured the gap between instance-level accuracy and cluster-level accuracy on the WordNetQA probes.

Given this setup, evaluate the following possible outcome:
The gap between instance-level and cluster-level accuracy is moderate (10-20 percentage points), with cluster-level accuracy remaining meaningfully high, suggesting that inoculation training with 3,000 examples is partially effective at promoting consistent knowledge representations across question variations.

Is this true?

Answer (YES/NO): NO